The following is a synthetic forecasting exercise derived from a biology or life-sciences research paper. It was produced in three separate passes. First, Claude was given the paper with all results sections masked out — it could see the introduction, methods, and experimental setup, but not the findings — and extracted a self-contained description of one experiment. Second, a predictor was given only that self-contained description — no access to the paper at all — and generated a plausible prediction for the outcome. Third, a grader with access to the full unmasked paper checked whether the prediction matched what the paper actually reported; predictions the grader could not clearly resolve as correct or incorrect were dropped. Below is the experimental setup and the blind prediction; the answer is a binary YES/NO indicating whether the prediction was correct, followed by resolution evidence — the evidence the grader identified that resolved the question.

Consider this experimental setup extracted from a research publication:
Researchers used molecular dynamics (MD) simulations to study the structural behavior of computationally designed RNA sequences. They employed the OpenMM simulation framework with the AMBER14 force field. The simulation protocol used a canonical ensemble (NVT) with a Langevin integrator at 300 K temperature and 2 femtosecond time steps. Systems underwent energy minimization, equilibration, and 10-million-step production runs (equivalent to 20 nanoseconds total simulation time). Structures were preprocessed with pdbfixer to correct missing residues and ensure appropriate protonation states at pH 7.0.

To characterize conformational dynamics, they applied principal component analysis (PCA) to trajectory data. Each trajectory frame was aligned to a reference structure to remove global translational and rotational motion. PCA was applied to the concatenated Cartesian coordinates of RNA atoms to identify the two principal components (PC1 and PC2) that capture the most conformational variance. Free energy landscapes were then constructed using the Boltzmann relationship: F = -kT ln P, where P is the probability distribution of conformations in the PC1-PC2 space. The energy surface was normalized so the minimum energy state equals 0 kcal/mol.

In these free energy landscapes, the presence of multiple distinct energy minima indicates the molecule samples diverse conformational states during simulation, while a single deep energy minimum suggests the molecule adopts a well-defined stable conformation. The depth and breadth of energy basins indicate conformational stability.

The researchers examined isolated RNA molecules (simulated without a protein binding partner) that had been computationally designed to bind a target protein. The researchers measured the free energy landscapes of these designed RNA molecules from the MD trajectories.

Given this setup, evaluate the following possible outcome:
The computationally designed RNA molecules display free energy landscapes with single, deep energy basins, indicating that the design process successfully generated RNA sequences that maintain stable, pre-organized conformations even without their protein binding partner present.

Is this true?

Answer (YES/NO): NO